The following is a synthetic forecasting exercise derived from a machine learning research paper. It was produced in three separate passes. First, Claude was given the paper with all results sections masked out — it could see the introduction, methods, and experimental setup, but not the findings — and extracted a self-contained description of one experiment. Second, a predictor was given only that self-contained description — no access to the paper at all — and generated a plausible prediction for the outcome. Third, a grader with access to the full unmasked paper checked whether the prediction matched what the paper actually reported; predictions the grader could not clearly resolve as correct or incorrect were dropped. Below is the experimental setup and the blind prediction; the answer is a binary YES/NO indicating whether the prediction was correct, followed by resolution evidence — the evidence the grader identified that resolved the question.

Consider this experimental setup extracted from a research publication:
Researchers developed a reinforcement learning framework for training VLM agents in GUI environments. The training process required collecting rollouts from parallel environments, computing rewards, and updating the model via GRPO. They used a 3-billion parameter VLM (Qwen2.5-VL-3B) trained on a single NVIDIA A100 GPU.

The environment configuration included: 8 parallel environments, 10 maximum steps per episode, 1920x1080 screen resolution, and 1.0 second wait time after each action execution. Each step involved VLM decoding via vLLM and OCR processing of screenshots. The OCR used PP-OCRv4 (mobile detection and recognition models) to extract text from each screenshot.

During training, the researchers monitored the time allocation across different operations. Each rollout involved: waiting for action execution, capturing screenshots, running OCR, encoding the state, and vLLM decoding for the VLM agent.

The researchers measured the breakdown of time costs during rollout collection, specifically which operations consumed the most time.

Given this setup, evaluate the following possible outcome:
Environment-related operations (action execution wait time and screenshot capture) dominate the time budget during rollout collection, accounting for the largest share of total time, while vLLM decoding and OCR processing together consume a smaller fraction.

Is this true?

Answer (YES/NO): NO